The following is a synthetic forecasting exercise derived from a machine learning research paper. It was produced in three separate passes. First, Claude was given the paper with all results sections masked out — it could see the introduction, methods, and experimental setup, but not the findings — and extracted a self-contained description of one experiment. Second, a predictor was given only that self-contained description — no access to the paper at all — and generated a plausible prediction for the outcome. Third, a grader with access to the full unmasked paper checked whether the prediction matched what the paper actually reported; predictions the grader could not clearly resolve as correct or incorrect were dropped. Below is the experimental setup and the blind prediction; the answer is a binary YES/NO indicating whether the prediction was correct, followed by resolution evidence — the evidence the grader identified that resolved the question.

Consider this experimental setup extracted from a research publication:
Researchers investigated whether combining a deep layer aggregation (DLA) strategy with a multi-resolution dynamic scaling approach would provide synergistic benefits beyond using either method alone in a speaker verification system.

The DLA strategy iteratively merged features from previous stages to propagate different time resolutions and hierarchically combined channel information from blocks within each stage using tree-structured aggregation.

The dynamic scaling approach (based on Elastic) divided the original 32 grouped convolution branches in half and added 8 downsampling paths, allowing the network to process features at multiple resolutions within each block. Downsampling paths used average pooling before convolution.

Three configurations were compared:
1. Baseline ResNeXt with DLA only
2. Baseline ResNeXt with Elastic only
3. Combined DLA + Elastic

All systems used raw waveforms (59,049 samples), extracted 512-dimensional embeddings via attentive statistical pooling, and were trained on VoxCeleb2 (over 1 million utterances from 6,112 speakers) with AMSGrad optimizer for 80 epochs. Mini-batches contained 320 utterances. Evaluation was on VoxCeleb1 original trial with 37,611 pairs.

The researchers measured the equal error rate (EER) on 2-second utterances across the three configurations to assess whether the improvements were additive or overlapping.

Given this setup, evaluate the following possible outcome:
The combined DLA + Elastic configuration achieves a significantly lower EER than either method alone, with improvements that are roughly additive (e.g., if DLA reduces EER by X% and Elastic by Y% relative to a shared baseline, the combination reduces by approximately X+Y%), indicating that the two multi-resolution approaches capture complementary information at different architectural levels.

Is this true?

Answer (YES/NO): NO